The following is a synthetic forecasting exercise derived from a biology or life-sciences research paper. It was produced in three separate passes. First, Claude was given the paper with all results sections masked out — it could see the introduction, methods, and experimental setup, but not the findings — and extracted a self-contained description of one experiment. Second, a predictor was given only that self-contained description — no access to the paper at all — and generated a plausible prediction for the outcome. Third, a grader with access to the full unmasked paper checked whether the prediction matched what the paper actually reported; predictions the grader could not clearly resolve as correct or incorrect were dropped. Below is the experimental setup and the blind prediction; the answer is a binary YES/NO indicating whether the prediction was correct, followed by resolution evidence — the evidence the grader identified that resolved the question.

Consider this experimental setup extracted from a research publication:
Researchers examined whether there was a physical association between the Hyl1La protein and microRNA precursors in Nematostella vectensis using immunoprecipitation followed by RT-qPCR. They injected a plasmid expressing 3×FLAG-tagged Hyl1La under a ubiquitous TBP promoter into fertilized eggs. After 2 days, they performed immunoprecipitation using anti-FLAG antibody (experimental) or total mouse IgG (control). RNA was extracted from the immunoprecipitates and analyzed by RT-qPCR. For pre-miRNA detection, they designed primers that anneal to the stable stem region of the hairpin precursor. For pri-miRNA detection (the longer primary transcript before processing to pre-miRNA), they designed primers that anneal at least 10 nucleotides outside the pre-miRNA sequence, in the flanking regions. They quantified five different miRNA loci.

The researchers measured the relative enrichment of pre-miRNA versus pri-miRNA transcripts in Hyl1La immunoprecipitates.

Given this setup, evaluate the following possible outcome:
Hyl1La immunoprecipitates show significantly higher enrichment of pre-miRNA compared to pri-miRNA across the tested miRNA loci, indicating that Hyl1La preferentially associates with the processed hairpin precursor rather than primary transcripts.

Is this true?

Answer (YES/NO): YES